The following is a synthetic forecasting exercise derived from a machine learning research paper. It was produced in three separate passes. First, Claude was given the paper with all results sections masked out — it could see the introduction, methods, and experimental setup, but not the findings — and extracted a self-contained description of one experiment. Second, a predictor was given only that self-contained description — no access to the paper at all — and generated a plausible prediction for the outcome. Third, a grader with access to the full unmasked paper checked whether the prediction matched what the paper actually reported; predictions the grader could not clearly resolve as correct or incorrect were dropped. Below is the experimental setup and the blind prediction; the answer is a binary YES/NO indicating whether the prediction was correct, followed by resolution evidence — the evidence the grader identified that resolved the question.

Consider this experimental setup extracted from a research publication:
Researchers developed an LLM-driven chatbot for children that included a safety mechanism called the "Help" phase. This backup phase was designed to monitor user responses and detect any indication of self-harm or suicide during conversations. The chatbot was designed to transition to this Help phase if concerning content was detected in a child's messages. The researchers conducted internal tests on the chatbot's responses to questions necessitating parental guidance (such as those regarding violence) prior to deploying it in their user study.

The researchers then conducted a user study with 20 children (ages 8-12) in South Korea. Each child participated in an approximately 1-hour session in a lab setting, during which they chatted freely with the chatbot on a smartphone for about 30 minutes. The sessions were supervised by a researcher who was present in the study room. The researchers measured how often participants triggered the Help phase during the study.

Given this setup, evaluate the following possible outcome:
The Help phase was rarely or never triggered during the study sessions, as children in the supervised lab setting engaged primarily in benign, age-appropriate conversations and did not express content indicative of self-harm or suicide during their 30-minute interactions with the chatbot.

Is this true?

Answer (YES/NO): YES